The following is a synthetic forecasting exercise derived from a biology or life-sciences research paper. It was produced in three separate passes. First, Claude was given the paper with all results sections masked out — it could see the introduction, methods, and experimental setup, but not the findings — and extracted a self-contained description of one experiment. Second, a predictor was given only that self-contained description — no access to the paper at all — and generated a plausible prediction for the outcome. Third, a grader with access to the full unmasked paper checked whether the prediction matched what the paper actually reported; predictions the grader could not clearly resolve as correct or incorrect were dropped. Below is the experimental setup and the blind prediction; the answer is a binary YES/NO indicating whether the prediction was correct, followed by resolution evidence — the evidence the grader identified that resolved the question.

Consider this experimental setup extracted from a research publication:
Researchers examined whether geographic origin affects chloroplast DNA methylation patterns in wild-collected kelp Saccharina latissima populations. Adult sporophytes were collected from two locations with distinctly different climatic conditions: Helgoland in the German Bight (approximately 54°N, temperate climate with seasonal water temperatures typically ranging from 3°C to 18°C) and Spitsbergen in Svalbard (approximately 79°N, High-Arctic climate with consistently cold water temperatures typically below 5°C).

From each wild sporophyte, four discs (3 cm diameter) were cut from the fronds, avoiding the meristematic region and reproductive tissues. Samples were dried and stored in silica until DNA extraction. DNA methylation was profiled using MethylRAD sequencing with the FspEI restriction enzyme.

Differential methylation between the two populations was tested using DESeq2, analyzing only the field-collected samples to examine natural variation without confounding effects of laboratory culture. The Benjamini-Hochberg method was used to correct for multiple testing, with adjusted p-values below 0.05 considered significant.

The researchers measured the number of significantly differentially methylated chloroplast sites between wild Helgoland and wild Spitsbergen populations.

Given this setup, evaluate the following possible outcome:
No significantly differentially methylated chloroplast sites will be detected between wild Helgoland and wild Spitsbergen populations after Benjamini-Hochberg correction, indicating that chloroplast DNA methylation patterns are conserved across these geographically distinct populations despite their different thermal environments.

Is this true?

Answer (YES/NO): NO